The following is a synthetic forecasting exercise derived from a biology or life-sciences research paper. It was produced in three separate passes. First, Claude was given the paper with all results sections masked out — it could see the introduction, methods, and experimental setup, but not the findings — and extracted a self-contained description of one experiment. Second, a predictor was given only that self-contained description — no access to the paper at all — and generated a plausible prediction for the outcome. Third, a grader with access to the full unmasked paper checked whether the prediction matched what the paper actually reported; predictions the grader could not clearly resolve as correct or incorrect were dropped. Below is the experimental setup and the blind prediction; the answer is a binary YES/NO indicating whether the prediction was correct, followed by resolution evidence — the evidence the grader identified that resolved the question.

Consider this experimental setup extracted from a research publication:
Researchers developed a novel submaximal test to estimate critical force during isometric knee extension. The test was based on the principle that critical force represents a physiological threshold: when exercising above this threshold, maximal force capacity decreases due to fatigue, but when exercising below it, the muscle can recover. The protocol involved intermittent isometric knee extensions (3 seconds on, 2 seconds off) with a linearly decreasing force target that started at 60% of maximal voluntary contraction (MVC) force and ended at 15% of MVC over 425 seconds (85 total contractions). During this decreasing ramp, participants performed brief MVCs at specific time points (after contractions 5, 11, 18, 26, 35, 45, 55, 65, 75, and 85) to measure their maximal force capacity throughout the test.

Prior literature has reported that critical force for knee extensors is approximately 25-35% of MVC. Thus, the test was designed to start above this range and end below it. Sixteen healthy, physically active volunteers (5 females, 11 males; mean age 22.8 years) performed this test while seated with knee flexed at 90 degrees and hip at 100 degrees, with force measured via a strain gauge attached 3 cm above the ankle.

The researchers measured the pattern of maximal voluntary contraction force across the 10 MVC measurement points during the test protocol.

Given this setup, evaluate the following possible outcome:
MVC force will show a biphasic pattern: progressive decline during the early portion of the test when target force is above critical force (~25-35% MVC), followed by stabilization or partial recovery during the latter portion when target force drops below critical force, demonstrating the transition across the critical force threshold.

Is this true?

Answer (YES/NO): YES